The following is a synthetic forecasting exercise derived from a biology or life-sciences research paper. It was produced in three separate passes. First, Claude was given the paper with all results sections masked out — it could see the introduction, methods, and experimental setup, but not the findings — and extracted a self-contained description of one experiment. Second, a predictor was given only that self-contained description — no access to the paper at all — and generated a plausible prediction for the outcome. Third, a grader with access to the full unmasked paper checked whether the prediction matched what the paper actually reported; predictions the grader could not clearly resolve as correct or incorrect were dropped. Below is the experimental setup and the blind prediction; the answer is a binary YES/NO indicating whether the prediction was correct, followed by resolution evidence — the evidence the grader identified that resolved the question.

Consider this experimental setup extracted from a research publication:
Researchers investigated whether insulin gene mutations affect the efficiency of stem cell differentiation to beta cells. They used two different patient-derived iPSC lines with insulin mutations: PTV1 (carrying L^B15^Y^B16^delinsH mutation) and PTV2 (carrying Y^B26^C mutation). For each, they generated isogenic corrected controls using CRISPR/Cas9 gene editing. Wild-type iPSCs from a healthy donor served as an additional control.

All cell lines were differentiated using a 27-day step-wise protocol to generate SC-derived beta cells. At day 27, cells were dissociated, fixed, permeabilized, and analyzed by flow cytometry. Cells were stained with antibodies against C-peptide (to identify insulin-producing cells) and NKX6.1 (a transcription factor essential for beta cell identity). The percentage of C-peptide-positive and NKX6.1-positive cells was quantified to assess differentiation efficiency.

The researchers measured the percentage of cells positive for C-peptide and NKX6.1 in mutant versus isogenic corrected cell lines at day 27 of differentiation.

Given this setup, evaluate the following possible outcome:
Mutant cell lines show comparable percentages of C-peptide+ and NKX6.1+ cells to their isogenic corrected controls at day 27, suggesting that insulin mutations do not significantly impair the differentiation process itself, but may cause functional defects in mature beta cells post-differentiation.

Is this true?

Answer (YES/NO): YES